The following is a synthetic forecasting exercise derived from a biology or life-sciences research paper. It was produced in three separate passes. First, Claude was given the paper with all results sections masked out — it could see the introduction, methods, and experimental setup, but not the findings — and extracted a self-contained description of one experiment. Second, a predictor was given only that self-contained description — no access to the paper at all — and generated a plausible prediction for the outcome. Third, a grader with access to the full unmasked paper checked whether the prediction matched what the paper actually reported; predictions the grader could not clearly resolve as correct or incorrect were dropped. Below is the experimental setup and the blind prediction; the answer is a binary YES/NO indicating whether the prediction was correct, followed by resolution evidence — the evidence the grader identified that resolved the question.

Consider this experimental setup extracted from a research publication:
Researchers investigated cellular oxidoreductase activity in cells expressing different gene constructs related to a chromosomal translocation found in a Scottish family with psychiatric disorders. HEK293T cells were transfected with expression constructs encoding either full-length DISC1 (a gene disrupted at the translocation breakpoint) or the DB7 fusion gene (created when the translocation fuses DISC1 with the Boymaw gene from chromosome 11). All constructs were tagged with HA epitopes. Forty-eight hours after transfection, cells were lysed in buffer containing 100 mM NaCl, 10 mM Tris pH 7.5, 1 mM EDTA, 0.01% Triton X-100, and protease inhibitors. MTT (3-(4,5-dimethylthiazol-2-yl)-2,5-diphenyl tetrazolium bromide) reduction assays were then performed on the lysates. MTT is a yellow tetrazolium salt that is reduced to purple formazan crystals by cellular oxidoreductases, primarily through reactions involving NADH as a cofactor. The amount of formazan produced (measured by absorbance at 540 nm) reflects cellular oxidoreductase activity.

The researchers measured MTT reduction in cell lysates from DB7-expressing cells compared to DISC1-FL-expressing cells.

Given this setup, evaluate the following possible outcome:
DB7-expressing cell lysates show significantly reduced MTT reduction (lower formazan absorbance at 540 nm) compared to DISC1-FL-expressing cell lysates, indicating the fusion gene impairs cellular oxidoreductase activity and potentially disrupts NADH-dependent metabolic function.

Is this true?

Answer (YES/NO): YES